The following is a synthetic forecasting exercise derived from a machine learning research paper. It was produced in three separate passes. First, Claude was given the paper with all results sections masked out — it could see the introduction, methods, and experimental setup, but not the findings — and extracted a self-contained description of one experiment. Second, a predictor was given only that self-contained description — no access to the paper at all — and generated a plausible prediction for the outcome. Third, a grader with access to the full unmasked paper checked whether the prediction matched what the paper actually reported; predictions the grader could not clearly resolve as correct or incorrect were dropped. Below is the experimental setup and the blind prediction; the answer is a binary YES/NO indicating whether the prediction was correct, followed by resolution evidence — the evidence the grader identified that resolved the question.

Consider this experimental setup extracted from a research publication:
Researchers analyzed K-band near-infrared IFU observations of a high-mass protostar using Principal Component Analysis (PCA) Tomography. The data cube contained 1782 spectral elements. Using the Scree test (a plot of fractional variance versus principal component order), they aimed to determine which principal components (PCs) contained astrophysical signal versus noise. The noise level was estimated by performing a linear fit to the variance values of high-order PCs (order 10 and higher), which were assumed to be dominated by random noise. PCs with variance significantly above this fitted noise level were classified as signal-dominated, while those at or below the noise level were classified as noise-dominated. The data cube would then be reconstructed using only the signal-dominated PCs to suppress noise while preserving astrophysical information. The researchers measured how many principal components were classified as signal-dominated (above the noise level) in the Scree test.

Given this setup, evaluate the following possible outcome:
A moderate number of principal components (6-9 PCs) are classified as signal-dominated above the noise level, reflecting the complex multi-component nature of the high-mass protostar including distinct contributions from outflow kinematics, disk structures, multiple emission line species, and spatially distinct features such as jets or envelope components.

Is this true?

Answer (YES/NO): NO